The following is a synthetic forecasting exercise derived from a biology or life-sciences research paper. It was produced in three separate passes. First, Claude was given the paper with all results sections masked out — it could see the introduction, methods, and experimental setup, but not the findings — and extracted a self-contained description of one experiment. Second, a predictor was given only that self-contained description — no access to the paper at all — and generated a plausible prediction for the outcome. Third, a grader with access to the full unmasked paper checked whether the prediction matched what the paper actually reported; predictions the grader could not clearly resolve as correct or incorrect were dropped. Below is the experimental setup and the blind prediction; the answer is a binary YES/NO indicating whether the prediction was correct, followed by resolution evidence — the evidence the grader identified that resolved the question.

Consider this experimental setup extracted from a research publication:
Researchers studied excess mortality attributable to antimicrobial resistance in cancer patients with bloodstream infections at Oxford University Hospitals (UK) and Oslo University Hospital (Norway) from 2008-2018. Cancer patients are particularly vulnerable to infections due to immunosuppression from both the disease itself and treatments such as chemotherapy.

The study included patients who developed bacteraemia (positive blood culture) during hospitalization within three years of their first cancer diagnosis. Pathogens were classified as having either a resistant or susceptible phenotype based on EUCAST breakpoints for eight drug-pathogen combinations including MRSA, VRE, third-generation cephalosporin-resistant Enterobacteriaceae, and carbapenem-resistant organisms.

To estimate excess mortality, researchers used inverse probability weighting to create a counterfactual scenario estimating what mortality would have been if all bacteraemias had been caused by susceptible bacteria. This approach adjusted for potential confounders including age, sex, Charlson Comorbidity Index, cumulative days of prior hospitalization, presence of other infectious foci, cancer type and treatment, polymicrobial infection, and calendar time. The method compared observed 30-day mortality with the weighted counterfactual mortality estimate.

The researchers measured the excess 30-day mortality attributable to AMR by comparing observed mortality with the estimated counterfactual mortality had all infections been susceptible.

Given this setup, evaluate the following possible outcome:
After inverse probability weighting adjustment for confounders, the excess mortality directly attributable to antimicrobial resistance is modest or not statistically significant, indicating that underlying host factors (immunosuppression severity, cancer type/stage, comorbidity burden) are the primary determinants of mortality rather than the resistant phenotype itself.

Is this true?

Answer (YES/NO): YES